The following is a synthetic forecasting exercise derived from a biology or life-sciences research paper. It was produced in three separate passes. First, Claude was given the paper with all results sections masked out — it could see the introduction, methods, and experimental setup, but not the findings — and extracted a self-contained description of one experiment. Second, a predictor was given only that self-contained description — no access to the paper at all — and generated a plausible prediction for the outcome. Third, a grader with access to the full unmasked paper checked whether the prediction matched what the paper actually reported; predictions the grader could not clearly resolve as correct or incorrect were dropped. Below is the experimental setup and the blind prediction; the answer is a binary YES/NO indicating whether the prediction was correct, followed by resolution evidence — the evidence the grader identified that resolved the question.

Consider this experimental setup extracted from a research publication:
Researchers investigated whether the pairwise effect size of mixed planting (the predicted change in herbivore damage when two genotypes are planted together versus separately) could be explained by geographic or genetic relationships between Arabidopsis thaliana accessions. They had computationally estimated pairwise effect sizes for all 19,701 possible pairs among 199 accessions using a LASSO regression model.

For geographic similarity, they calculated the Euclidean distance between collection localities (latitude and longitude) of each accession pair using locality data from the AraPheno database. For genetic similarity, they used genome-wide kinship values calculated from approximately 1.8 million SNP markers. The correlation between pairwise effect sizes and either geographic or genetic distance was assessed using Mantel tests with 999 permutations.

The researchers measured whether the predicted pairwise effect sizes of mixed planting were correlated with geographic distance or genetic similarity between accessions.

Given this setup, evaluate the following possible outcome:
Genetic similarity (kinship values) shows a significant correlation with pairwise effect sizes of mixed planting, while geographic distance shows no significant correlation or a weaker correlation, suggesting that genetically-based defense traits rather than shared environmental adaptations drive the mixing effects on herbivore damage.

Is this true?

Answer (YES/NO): NO